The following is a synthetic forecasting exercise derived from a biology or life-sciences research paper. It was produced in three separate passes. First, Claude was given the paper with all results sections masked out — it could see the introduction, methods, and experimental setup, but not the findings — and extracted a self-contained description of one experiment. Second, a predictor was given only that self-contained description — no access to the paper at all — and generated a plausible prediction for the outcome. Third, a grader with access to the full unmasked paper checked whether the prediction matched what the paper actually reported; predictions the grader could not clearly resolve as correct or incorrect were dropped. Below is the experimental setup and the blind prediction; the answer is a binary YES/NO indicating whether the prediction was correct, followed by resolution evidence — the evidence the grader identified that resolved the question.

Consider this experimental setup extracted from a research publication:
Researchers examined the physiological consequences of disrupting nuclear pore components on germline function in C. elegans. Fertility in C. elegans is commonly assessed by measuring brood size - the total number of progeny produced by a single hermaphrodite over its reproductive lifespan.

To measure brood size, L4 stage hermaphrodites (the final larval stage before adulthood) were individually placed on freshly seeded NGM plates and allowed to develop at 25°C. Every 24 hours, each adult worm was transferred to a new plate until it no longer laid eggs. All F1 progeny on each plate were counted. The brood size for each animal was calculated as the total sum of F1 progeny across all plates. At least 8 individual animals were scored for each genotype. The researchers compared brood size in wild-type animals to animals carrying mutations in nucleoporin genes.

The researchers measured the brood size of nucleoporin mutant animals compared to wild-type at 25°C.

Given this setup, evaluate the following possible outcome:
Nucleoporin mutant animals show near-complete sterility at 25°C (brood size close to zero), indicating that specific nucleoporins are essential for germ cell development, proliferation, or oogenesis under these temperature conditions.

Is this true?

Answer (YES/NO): NO